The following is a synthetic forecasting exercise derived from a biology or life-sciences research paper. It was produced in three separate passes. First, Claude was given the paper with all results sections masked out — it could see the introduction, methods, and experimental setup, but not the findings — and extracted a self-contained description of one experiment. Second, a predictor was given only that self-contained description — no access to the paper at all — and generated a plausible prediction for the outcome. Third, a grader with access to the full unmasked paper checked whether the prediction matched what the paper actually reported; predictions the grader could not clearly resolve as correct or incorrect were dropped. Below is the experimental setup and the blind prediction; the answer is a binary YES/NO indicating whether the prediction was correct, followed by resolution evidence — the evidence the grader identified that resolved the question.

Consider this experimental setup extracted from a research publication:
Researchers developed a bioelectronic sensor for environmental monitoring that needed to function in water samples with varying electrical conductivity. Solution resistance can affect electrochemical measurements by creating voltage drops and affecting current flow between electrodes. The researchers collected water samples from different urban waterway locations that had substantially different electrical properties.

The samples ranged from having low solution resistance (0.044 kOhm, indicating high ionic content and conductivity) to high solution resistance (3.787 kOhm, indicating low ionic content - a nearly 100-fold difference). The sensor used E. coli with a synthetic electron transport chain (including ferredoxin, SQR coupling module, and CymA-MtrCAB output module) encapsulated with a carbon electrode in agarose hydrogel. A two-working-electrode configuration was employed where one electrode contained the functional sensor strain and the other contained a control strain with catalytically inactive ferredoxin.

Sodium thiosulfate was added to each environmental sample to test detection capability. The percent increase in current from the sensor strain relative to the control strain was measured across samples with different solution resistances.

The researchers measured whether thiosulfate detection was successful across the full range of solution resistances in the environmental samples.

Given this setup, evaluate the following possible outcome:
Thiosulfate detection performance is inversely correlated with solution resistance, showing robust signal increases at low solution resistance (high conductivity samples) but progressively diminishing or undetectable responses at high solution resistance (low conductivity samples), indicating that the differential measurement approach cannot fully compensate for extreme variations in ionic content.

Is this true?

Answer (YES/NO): NO